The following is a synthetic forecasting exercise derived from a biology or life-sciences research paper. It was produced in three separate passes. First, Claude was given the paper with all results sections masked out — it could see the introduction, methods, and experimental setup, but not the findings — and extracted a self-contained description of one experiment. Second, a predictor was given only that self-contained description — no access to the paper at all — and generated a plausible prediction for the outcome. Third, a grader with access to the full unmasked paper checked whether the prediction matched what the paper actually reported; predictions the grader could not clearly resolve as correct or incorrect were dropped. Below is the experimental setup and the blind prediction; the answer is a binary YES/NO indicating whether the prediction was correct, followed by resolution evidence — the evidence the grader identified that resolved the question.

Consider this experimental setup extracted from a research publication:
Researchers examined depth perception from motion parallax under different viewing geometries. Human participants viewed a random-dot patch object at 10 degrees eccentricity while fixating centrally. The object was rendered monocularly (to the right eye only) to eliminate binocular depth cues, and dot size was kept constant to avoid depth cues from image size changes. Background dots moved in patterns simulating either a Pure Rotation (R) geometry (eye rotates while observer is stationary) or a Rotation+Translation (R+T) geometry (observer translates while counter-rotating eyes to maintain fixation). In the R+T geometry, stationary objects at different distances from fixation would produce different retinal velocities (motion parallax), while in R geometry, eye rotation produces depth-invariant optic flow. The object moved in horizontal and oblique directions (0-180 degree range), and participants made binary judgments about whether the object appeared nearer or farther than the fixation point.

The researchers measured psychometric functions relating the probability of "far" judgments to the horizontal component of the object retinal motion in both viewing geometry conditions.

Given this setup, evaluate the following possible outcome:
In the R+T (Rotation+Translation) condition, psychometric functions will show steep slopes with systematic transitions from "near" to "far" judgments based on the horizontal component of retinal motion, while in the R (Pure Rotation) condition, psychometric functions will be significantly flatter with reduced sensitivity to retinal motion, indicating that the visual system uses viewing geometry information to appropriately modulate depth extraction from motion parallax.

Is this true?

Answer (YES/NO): YES